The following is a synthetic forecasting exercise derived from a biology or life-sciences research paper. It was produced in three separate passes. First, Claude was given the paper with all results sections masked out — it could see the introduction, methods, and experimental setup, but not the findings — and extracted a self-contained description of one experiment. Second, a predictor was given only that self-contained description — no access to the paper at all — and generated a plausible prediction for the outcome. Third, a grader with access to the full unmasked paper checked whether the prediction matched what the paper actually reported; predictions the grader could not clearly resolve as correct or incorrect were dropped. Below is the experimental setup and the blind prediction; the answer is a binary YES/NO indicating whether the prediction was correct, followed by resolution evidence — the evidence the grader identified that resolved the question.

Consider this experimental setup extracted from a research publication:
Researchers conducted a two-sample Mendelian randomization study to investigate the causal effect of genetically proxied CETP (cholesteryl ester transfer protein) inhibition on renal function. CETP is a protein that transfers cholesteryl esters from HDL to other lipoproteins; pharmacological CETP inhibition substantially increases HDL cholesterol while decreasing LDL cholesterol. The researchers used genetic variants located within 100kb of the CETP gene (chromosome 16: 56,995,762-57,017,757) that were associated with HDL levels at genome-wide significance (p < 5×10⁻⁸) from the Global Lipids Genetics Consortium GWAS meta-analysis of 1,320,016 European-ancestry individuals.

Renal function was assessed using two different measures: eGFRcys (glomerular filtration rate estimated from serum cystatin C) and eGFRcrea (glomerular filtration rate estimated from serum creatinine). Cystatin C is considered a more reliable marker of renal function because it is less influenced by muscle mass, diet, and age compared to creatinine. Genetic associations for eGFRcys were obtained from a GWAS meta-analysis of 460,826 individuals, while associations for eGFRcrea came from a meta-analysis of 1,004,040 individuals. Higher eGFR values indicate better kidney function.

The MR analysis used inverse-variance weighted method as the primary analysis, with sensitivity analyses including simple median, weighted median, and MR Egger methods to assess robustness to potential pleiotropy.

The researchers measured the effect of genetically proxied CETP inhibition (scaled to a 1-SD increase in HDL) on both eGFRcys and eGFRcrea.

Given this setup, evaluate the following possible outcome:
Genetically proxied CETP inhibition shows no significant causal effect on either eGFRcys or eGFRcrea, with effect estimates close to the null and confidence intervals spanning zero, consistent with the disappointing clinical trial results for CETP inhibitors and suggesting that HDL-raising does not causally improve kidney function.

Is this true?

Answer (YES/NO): NO